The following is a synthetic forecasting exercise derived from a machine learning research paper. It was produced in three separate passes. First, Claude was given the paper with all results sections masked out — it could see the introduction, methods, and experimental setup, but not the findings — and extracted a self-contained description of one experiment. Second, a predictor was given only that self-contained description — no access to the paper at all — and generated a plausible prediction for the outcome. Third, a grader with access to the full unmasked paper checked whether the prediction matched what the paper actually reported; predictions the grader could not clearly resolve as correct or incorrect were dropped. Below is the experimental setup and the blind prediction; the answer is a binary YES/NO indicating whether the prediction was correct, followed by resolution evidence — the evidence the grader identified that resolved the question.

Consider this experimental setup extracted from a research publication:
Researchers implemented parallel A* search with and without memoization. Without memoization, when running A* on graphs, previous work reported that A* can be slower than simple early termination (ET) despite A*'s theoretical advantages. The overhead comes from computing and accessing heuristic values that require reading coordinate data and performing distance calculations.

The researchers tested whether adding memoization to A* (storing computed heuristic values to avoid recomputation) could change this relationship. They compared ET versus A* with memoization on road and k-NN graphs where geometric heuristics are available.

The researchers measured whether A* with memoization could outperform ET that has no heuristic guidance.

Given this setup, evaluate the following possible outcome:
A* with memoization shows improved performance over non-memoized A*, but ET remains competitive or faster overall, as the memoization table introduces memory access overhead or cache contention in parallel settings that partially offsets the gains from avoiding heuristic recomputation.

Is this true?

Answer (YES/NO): NO